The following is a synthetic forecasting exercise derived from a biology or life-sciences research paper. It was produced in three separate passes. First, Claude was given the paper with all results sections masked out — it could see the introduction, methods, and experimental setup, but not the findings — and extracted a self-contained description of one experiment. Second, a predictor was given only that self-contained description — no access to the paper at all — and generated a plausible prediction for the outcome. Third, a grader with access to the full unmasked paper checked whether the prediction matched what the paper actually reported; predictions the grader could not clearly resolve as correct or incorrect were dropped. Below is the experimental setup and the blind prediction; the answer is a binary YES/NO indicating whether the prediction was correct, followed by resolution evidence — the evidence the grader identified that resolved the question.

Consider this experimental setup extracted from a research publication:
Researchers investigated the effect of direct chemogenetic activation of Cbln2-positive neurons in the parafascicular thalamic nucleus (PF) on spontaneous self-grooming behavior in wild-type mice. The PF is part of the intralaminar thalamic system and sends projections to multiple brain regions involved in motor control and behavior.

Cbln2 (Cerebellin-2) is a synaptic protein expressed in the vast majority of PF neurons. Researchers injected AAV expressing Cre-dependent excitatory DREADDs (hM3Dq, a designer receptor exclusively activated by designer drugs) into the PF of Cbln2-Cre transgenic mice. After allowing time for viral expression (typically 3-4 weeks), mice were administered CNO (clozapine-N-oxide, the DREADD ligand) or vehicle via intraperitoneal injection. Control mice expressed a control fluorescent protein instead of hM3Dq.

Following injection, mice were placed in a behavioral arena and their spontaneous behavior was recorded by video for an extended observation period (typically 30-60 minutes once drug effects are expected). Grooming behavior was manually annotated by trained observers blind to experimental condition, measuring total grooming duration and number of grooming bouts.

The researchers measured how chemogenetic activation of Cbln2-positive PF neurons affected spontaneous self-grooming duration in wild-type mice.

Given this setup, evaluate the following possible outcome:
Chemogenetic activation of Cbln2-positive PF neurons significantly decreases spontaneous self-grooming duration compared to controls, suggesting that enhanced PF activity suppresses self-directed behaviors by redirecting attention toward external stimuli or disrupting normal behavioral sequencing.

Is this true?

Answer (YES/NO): YES